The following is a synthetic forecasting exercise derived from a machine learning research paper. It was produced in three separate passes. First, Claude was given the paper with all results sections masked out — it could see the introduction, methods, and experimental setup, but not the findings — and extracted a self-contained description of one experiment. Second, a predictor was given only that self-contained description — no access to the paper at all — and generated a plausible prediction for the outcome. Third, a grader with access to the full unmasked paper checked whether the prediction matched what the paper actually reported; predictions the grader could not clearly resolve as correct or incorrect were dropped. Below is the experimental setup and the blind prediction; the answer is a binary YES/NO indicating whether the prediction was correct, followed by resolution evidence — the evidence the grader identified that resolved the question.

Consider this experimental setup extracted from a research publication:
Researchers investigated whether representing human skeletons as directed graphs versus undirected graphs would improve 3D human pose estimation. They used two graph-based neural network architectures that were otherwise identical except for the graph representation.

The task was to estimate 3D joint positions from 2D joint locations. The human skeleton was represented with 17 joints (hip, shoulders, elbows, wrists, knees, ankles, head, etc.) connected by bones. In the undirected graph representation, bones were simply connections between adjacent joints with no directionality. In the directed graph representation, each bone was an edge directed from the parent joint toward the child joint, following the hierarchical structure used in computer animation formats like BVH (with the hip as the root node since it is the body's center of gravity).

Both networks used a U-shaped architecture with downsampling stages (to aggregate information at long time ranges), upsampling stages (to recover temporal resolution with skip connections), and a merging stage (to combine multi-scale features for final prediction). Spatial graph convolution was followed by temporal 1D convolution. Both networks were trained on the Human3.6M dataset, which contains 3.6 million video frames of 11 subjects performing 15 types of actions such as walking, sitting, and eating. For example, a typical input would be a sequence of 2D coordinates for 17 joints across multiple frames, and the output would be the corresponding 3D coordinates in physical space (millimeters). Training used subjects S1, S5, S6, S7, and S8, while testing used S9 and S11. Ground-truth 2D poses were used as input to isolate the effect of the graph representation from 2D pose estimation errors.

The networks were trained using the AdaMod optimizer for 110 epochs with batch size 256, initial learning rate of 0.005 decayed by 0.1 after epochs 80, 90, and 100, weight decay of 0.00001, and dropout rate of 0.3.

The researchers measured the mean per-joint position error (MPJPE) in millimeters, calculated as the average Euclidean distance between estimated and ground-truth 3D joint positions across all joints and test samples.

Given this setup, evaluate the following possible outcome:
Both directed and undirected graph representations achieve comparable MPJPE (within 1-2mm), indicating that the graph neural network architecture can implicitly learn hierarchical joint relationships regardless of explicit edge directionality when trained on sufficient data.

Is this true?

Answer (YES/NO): NO